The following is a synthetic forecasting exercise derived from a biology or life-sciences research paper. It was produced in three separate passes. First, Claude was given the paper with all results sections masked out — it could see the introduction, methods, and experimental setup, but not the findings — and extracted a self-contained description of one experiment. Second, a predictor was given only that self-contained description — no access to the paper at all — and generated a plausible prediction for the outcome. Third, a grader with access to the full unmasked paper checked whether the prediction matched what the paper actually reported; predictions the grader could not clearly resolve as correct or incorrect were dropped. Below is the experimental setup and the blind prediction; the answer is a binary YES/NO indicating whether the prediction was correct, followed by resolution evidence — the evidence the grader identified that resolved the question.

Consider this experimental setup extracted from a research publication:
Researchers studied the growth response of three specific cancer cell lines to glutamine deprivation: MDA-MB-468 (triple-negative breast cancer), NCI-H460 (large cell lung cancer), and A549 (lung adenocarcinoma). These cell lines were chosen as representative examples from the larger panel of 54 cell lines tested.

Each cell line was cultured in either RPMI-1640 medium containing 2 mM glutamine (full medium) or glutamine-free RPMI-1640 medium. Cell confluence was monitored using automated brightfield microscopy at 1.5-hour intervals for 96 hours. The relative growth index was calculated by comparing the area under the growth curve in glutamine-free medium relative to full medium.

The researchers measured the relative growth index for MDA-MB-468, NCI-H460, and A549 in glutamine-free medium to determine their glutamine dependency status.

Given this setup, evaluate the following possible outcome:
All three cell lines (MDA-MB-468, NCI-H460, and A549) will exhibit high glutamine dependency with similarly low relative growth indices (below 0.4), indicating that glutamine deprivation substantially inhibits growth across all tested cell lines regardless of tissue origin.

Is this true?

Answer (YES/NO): NO